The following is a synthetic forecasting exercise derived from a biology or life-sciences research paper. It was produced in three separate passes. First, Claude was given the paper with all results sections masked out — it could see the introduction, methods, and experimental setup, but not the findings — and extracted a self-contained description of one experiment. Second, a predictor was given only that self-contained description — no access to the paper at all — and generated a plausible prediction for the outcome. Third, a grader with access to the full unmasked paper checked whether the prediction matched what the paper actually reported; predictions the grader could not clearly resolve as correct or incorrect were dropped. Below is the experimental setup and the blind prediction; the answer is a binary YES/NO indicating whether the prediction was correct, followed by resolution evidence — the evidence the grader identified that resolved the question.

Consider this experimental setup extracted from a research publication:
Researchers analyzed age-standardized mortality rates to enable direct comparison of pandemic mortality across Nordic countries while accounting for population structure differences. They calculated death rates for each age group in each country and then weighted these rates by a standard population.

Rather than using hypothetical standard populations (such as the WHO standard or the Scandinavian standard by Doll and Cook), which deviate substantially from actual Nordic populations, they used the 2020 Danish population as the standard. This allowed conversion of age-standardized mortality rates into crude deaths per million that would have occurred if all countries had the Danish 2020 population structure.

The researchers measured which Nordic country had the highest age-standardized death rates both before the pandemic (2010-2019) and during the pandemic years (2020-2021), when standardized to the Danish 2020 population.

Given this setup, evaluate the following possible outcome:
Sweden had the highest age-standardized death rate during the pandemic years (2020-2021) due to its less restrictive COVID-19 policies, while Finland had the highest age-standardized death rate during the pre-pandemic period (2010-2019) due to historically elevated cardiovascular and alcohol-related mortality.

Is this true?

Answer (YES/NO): NO